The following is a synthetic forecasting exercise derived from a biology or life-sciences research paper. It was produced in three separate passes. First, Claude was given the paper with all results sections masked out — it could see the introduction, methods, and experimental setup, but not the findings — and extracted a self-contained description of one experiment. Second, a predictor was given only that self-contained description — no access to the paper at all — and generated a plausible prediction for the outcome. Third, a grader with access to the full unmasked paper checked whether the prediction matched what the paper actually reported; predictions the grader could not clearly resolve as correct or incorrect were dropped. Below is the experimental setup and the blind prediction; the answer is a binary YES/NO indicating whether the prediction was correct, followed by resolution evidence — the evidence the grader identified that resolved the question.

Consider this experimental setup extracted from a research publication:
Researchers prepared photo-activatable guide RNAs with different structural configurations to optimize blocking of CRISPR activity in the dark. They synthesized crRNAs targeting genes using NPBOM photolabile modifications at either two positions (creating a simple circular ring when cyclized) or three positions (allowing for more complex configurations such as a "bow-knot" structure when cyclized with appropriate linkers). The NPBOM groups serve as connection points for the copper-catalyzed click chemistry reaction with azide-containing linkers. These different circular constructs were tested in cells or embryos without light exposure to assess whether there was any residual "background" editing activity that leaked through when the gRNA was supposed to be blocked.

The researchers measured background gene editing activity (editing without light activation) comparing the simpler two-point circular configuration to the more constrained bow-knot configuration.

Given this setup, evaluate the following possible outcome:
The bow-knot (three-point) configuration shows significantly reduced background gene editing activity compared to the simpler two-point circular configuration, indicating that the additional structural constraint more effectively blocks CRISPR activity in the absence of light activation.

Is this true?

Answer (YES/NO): YES